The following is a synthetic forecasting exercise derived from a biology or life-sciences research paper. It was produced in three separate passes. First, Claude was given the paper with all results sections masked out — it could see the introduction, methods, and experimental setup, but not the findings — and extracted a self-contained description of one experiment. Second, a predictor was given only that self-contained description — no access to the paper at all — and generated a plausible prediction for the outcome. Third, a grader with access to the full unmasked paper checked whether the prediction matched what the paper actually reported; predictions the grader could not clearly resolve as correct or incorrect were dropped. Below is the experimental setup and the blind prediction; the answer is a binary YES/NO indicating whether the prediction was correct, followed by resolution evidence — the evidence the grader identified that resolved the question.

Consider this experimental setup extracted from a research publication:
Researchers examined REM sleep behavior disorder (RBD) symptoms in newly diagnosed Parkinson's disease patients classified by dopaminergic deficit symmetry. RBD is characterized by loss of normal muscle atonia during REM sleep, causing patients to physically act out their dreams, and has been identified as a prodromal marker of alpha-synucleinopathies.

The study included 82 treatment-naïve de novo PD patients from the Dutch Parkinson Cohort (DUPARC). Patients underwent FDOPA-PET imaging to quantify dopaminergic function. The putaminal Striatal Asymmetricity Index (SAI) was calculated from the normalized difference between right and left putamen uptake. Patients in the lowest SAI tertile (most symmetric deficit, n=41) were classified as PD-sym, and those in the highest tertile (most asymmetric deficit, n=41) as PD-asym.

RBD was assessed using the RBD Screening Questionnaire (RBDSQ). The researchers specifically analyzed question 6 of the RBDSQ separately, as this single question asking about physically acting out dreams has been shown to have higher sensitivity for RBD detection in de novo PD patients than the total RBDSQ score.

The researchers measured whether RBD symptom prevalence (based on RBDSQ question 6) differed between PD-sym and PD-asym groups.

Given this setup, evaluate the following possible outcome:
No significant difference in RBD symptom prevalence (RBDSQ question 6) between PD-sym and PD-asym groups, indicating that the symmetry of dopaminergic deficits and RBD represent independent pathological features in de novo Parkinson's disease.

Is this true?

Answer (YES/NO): YES